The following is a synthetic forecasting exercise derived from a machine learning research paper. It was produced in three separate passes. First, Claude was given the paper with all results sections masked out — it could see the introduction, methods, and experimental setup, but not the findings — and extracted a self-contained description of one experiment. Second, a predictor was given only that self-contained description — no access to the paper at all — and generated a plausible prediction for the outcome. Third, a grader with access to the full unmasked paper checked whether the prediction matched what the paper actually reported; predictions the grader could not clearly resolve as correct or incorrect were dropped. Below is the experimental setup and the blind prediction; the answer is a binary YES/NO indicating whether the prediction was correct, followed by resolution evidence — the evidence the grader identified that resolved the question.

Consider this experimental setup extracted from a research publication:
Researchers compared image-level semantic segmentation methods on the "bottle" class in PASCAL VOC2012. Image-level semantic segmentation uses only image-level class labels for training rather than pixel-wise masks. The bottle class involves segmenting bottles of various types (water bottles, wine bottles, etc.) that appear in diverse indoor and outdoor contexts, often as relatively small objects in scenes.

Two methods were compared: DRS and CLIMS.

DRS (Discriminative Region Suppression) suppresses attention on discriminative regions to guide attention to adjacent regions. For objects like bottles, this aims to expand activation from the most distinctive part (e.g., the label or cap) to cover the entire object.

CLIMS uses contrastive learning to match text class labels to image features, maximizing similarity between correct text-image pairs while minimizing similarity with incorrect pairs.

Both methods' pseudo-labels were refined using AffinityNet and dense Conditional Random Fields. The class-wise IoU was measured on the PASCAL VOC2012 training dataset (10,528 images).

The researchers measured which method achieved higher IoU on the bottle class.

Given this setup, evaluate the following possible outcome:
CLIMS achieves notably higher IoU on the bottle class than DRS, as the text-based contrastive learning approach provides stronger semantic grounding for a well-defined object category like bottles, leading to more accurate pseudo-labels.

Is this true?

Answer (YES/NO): NO